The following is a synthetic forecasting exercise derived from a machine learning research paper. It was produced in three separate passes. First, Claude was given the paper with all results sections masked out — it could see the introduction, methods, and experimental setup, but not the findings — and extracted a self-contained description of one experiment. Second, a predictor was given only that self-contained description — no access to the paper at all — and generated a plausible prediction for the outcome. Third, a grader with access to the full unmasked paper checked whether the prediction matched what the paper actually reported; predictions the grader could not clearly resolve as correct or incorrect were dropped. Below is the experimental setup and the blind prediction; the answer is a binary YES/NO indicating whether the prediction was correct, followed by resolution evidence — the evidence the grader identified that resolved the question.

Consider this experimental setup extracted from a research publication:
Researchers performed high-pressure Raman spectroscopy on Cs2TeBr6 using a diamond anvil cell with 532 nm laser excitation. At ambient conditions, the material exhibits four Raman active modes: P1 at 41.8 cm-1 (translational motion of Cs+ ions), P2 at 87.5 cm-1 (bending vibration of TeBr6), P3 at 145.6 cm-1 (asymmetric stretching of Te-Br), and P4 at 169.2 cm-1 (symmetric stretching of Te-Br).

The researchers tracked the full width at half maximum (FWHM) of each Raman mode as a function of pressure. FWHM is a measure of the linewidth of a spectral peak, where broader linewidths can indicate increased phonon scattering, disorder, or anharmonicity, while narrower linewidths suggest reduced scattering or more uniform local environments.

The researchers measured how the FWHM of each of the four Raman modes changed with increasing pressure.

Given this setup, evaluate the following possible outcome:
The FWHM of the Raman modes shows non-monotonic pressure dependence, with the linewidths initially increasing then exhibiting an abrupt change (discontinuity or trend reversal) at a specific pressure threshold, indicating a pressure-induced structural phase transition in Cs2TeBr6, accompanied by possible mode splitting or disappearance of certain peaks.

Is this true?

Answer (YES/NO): NO